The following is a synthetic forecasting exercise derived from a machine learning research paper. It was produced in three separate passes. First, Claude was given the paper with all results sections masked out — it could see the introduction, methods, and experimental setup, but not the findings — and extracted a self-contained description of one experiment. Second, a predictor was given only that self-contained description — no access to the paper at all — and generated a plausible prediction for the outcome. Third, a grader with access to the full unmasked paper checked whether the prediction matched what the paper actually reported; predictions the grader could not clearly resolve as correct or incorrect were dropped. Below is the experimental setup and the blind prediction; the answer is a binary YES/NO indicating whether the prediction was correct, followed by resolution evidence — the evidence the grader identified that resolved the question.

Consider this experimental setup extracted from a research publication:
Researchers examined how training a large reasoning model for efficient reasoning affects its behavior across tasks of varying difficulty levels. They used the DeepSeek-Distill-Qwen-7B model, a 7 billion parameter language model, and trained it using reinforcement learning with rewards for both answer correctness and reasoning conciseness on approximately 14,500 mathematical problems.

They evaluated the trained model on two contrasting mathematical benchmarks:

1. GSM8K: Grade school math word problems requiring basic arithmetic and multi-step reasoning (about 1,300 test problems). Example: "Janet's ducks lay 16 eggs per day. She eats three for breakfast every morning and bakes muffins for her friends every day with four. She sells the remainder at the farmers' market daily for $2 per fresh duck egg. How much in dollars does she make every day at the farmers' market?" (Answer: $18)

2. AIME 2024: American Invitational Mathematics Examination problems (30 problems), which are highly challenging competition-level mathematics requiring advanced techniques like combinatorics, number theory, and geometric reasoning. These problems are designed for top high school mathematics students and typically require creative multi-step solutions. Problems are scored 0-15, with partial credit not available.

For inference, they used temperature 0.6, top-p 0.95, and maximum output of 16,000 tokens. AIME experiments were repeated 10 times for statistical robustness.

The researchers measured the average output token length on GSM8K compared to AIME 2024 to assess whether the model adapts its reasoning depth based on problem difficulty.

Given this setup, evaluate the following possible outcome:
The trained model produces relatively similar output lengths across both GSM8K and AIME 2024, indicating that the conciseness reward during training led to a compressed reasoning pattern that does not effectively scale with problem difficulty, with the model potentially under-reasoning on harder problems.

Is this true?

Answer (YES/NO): NO